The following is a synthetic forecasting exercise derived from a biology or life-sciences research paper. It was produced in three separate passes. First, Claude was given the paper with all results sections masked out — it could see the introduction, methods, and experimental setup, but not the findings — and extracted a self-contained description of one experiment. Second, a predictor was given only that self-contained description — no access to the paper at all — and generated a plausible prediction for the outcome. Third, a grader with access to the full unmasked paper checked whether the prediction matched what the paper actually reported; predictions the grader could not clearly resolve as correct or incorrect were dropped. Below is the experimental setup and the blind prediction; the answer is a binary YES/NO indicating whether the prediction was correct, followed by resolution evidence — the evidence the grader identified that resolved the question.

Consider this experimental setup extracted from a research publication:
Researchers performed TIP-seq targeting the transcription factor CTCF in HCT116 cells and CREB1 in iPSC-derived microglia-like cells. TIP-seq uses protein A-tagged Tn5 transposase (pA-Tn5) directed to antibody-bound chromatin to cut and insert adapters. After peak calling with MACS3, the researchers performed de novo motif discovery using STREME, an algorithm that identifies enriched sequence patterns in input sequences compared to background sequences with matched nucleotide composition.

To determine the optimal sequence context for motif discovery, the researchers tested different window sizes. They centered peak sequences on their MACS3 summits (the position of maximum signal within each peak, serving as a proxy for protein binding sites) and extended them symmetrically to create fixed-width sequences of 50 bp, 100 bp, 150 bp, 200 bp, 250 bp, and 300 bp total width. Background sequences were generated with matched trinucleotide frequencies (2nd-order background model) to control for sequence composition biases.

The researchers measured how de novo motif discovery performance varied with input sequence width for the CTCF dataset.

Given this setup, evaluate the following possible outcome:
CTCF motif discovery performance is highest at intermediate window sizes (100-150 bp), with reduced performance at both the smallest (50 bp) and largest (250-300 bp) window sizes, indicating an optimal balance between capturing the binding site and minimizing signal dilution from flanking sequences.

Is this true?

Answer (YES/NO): NO